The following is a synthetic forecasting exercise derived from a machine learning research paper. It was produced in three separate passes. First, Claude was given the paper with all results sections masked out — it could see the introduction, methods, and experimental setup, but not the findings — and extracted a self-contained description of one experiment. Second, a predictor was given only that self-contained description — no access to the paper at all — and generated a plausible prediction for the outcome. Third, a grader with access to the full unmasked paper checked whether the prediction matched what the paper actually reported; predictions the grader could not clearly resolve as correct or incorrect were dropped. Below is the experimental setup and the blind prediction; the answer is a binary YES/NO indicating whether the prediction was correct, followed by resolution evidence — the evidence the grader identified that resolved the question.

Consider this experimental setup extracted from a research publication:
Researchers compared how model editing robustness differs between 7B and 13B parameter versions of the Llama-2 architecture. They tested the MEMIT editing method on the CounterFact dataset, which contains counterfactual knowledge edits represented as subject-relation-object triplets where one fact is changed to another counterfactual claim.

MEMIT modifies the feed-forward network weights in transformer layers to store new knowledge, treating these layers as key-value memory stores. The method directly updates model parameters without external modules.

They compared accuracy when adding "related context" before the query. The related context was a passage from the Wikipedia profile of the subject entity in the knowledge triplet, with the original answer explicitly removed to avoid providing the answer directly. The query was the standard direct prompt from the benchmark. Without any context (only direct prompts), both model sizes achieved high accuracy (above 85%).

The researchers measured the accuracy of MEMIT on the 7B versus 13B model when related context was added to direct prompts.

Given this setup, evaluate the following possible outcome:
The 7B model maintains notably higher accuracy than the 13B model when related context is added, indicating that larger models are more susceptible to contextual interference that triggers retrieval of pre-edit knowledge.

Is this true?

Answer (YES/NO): YES